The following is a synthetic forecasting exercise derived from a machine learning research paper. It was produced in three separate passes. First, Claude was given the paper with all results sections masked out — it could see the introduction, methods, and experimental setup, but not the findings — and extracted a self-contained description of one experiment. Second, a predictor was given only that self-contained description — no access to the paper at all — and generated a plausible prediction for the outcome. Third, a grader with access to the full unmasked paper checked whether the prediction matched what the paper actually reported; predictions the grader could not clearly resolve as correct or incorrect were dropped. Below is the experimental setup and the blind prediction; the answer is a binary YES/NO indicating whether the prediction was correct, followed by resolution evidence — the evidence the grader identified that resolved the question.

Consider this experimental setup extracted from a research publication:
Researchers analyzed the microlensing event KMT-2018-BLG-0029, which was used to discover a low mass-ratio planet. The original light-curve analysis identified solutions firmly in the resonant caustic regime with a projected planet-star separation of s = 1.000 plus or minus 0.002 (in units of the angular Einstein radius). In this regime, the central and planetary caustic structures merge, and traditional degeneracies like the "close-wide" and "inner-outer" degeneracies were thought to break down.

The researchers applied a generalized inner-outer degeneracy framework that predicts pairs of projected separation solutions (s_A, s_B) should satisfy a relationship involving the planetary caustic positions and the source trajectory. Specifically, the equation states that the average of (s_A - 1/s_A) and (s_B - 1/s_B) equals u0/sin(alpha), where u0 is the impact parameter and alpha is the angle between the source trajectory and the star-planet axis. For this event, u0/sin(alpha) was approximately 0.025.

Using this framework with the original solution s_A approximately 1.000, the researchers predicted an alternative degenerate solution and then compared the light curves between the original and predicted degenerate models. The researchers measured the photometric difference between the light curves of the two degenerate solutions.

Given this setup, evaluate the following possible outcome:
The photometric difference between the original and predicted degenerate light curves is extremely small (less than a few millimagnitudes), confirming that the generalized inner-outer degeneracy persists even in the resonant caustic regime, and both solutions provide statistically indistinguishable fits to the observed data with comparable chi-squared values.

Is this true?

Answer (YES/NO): YES